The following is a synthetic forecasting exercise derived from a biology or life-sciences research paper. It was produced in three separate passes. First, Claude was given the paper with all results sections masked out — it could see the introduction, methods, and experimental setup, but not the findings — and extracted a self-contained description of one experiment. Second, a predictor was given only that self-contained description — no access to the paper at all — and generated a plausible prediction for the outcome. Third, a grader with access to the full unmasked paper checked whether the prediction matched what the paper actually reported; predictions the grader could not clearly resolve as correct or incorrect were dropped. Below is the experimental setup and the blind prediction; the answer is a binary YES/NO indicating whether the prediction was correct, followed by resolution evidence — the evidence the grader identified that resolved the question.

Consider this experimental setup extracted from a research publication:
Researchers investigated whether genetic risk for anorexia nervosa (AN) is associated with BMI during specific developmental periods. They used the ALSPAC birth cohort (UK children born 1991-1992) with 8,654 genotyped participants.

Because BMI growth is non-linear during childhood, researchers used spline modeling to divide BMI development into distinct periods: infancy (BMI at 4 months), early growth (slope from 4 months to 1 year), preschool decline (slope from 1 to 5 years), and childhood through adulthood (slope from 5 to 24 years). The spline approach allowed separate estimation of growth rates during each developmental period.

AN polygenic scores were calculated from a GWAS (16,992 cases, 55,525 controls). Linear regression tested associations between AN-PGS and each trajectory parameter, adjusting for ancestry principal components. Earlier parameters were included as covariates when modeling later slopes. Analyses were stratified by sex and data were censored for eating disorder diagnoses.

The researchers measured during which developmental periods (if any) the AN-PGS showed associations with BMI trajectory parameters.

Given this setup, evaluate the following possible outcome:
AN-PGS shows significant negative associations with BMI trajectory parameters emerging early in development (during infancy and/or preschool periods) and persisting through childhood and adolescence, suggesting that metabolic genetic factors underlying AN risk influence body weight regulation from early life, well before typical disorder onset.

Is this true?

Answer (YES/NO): NO